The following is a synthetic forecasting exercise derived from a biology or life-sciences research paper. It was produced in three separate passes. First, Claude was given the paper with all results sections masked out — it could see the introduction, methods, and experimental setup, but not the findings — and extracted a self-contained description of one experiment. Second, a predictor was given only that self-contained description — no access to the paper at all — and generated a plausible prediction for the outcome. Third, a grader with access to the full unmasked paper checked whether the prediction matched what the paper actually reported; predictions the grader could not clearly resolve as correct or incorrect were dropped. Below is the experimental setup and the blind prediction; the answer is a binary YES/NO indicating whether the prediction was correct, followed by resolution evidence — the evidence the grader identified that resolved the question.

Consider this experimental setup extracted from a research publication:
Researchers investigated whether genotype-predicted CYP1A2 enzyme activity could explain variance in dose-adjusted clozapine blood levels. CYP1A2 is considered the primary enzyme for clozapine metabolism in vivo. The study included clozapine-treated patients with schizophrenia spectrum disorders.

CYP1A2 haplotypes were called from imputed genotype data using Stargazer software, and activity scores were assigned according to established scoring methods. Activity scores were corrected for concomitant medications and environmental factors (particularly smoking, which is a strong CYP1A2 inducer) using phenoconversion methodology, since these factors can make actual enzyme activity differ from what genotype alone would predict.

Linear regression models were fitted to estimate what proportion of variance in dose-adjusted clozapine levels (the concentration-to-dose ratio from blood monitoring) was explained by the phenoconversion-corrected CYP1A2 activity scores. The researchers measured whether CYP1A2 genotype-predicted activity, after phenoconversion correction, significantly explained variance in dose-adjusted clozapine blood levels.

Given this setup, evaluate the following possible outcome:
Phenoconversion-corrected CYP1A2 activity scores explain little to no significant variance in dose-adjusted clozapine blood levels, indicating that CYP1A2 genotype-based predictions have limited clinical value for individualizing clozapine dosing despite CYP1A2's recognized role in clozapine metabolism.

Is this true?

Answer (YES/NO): NO